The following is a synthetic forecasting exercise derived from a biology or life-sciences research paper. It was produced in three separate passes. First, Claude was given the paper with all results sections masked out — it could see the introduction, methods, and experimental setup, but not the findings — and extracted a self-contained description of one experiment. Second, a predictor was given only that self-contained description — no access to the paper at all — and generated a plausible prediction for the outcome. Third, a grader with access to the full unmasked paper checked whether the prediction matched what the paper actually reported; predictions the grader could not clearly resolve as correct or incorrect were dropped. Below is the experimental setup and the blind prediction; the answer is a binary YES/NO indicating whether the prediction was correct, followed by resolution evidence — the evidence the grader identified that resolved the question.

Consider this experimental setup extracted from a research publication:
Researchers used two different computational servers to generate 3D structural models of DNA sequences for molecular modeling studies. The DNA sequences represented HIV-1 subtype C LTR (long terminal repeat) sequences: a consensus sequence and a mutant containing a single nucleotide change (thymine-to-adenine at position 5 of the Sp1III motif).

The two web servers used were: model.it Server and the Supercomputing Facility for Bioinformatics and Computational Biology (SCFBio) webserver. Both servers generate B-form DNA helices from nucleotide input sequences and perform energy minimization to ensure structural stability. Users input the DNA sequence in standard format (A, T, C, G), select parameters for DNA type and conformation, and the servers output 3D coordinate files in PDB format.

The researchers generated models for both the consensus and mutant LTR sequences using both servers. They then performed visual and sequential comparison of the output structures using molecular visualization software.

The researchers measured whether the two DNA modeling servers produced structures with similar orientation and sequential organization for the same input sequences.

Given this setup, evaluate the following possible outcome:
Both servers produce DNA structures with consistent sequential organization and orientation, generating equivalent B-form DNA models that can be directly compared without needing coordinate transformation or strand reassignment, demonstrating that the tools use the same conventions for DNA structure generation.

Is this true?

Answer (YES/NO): YES